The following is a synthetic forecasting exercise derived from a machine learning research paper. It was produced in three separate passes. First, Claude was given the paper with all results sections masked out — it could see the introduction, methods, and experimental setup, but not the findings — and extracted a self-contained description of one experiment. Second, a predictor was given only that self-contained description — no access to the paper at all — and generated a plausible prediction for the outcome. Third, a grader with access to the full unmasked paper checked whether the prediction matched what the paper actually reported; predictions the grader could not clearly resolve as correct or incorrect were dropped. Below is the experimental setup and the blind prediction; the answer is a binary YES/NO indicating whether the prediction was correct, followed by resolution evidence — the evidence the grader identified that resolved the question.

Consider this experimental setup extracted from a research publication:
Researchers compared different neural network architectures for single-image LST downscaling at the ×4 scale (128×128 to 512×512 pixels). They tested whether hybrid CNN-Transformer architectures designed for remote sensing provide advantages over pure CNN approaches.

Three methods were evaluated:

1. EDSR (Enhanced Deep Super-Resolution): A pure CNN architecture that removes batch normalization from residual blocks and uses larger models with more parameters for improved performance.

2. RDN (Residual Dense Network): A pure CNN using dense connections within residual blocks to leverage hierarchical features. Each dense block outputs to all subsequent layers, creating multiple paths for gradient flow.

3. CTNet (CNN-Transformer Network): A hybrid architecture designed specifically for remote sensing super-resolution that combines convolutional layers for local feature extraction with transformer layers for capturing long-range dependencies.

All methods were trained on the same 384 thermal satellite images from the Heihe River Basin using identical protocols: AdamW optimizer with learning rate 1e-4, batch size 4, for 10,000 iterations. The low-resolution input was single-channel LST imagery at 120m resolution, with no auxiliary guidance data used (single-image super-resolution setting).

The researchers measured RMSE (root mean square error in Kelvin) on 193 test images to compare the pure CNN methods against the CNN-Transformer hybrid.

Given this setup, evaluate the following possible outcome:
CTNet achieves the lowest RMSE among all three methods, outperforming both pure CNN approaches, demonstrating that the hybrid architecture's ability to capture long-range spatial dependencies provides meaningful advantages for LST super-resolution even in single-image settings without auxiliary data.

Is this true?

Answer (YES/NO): NO